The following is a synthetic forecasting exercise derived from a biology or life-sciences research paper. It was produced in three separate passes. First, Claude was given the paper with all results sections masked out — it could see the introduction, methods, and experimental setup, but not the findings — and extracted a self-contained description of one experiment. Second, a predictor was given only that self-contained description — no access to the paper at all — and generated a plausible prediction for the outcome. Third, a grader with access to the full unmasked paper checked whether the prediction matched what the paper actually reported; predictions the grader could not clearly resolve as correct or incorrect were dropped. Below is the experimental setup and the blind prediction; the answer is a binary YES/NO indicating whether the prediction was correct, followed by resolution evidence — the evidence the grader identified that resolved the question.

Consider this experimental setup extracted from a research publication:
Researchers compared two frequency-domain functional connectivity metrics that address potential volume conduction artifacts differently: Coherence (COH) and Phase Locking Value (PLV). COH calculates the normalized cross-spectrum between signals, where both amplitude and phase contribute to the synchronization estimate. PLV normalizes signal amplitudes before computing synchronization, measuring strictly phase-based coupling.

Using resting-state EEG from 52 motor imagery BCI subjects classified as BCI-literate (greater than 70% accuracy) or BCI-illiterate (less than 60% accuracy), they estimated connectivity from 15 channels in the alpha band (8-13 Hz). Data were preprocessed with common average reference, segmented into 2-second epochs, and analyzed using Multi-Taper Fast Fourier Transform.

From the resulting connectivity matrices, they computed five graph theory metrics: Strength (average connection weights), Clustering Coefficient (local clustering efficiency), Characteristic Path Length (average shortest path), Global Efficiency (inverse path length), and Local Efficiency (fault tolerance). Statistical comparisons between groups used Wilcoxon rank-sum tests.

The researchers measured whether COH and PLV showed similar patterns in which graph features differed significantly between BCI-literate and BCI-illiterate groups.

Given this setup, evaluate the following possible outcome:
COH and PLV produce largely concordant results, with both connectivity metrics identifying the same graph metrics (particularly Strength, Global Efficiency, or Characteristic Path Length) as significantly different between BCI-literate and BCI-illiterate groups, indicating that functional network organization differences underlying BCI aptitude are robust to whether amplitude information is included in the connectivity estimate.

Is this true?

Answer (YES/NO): NO